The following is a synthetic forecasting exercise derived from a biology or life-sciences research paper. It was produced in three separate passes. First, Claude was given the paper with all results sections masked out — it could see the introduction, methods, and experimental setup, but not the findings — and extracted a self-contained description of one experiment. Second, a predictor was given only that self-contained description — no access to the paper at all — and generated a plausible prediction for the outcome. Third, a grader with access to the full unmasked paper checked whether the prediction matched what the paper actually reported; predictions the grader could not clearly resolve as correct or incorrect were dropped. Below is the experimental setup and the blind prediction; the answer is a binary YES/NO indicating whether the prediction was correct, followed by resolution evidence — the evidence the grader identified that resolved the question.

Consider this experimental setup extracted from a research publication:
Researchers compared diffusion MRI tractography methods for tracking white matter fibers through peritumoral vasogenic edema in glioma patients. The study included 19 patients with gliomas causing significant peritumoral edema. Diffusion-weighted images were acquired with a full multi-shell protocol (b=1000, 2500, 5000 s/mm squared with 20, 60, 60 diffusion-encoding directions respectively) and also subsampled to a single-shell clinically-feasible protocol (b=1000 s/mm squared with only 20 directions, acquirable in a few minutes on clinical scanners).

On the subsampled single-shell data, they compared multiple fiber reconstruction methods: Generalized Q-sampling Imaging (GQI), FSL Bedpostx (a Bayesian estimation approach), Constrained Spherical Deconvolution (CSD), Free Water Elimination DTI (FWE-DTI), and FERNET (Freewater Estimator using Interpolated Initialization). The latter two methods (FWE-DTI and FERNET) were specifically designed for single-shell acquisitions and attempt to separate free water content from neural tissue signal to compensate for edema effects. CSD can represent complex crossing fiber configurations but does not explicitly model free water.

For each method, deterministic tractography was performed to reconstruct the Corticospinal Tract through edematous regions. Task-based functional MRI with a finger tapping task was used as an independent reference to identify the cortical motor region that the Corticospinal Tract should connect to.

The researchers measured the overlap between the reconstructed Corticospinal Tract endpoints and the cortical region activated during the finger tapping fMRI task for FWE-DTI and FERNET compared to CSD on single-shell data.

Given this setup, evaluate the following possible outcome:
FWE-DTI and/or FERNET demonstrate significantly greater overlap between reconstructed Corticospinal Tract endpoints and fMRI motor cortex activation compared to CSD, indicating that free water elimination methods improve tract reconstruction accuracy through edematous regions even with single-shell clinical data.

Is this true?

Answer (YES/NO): NO